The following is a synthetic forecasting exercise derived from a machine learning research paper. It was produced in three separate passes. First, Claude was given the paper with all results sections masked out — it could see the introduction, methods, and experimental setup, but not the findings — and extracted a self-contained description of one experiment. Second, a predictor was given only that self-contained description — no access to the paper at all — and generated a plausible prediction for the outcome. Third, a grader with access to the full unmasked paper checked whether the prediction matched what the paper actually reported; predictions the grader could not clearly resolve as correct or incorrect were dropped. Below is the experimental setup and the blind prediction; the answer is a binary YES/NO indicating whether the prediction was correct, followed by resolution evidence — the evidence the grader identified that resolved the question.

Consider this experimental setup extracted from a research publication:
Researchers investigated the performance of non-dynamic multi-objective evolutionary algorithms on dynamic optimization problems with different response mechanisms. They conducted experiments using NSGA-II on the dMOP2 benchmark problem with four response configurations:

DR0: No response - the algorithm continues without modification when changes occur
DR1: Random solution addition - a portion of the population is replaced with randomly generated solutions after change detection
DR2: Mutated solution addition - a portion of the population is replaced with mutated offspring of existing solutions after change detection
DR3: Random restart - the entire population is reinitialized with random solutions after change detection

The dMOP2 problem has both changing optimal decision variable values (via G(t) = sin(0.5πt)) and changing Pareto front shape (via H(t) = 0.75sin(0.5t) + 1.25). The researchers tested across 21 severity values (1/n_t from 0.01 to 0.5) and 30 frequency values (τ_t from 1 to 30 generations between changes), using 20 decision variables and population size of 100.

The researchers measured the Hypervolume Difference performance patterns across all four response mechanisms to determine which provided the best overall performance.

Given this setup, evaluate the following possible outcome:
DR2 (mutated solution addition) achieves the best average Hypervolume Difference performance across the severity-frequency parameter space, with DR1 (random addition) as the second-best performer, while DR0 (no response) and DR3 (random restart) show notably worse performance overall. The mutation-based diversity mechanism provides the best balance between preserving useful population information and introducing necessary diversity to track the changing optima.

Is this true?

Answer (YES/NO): NO